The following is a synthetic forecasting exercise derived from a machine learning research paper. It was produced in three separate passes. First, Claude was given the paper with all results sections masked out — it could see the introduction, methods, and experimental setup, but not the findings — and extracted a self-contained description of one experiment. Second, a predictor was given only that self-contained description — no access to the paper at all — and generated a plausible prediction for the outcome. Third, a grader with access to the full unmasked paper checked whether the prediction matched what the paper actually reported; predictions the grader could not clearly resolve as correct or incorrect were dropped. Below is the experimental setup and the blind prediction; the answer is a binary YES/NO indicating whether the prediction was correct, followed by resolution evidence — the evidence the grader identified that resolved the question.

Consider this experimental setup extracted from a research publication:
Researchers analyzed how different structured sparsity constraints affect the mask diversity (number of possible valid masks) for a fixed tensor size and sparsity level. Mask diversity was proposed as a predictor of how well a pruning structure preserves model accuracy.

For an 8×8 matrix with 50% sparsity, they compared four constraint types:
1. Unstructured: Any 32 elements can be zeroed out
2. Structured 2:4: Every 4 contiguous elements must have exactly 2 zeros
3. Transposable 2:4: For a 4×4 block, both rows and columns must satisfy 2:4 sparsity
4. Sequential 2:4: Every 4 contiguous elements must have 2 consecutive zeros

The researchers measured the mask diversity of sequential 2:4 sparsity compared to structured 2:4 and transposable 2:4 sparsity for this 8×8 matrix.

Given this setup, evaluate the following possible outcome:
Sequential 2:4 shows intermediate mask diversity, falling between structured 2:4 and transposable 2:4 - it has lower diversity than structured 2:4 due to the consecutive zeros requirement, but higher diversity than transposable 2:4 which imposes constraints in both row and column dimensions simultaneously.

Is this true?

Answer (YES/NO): NO